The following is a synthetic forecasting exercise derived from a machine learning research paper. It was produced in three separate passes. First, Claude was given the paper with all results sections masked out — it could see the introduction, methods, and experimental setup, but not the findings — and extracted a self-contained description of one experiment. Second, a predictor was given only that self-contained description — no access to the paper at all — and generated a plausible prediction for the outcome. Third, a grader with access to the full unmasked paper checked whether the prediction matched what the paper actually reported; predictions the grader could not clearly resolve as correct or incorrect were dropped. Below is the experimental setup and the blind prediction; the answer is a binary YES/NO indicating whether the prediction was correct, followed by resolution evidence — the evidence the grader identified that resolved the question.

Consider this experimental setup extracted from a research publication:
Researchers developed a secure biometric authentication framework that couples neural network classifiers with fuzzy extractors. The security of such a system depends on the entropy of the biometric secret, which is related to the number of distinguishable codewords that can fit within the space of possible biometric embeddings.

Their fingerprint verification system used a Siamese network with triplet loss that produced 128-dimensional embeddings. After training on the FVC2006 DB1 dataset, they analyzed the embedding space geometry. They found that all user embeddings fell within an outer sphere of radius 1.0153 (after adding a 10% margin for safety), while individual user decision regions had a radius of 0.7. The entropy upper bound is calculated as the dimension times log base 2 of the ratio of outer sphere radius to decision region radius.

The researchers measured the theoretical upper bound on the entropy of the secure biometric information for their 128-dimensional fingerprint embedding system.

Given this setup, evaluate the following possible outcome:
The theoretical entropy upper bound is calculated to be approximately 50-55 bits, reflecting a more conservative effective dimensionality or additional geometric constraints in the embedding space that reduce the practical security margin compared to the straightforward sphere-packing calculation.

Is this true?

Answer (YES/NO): NO